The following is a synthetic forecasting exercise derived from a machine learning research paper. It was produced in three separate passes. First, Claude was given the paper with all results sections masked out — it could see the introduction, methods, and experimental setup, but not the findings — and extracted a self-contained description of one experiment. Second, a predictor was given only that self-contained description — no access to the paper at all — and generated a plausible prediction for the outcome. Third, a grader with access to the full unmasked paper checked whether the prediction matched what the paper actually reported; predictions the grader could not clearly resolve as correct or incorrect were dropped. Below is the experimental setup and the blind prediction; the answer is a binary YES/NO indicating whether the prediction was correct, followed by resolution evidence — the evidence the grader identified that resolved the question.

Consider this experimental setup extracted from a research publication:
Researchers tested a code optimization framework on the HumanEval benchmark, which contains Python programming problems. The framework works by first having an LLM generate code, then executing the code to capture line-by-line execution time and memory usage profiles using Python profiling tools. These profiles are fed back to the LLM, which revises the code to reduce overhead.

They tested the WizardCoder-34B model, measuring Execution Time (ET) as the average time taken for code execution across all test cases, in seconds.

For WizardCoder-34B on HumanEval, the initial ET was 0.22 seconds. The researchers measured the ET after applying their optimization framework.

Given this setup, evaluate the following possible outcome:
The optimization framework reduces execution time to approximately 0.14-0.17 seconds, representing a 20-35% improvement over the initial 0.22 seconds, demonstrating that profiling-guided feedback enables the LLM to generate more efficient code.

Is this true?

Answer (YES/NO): YES